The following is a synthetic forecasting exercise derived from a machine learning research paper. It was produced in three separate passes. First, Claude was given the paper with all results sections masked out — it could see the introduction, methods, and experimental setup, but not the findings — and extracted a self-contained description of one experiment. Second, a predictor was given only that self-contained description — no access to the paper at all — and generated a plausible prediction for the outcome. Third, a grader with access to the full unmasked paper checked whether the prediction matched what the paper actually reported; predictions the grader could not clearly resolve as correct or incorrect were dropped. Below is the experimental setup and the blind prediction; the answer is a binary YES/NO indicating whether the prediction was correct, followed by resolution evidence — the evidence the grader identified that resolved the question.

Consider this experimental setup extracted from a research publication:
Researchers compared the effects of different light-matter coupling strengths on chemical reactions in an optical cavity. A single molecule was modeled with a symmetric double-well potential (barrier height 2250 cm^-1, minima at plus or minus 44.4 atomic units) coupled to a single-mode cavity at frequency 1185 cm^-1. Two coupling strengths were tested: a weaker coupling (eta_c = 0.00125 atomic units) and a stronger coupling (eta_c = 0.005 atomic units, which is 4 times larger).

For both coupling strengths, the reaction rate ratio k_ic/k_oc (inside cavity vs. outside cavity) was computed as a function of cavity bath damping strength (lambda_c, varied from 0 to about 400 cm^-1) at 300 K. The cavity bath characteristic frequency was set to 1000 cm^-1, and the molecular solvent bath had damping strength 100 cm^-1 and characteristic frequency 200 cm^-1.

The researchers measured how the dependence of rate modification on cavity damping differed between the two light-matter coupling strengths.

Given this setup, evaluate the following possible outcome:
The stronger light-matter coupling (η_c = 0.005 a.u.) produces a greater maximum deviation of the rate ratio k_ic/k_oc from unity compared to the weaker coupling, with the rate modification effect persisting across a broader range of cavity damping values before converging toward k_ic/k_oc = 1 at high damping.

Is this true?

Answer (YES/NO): YES